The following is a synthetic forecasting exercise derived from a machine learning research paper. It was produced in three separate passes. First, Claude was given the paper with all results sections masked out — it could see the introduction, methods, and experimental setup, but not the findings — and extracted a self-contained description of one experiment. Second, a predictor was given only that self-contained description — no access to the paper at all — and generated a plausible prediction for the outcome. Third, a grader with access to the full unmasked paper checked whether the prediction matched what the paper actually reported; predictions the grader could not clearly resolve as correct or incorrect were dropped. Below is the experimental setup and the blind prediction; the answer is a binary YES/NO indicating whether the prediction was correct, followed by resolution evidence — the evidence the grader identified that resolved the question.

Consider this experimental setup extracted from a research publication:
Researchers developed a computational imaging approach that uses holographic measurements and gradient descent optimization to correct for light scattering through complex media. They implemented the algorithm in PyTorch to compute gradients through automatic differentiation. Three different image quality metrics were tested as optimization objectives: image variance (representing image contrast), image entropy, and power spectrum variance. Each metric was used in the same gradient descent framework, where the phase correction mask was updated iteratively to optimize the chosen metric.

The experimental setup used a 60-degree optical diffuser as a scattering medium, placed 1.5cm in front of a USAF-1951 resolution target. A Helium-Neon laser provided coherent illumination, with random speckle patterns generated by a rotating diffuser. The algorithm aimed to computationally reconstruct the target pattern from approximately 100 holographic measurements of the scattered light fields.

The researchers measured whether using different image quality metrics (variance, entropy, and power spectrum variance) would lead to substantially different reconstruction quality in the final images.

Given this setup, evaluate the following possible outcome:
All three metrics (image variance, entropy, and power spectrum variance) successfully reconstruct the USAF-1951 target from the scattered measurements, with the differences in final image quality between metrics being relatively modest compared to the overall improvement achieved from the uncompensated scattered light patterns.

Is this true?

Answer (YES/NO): YES